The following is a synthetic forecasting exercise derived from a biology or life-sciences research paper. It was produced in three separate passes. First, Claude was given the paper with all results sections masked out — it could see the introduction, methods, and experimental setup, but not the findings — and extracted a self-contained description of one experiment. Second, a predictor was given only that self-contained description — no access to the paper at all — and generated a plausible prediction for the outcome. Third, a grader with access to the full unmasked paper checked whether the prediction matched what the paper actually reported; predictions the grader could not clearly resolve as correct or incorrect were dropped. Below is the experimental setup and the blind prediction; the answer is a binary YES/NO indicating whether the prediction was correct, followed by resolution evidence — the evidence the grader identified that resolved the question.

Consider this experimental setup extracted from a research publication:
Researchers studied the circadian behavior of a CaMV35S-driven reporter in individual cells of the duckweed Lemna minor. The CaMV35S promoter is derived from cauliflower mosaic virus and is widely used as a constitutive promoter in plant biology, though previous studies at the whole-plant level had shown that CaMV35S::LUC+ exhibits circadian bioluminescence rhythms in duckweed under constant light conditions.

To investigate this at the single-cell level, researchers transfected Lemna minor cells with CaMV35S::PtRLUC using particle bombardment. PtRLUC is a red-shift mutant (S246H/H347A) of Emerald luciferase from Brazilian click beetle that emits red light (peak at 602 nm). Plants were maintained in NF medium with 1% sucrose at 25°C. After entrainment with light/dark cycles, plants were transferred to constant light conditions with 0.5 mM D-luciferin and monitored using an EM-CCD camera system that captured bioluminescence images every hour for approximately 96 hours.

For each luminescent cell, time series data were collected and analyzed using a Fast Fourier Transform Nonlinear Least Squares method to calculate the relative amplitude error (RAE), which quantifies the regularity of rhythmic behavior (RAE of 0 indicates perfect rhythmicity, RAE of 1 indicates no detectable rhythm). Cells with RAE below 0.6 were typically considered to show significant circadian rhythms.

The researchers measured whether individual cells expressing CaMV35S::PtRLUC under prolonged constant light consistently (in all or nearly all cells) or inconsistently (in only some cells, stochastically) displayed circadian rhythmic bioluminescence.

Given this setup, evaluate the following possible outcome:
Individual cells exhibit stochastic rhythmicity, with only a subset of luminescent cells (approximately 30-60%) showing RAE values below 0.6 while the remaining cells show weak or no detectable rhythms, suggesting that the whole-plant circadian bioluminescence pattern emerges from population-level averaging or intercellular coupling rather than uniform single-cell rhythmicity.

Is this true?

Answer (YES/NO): NO